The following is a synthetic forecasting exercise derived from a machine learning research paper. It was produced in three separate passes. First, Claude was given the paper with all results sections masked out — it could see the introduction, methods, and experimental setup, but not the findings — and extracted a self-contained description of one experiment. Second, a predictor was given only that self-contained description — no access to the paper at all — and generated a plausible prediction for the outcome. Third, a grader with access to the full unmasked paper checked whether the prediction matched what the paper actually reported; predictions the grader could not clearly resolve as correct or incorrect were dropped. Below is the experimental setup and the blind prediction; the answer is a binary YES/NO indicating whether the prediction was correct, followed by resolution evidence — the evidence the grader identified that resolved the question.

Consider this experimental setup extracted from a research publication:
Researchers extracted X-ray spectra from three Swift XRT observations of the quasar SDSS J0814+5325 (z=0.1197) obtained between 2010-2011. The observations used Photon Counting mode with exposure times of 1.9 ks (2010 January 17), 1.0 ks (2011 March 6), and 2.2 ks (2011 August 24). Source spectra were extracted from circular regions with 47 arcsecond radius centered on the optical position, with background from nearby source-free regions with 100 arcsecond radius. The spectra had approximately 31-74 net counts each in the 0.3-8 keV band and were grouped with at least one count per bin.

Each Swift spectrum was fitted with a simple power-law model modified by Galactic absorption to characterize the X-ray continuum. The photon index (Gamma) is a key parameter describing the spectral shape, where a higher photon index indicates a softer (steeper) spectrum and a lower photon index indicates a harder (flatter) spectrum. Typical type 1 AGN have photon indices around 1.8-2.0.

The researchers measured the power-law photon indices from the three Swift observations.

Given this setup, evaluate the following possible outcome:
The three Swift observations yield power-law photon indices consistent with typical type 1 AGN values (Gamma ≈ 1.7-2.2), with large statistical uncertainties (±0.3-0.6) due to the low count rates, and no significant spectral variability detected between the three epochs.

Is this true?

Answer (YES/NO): NO